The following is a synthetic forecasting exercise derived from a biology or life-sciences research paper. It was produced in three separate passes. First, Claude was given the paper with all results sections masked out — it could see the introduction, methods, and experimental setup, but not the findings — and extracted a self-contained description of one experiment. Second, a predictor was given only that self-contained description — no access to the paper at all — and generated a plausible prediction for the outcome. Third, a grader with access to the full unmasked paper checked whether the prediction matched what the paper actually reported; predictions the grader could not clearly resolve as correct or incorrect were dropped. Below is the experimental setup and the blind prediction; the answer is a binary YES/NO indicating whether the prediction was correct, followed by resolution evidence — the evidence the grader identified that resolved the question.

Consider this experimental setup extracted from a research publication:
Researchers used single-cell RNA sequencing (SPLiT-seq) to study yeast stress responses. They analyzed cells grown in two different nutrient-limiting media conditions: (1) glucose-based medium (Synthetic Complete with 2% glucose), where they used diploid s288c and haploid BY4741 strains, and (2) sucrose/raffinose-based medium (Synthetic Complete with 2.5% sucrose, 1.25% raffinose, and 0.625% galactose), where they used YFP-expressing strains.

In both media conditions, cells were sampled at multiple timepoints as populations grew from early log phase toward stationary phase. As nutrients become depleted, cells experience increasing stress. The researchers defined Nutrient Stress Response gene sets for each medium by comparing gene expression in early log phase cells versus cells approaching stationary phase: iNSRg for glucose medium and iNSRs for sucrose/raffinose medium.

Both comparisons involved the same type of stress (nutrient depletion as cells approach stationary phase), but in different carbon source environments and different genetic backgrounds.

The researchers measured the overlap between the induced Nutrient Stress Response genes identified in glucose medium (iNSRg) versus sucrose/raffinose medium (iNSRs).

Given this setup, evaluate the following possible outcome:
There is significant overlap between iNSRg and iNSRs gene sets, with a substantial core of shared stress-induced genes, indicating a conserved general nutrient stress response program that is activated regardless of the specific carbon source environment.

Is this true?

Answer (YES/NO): NO